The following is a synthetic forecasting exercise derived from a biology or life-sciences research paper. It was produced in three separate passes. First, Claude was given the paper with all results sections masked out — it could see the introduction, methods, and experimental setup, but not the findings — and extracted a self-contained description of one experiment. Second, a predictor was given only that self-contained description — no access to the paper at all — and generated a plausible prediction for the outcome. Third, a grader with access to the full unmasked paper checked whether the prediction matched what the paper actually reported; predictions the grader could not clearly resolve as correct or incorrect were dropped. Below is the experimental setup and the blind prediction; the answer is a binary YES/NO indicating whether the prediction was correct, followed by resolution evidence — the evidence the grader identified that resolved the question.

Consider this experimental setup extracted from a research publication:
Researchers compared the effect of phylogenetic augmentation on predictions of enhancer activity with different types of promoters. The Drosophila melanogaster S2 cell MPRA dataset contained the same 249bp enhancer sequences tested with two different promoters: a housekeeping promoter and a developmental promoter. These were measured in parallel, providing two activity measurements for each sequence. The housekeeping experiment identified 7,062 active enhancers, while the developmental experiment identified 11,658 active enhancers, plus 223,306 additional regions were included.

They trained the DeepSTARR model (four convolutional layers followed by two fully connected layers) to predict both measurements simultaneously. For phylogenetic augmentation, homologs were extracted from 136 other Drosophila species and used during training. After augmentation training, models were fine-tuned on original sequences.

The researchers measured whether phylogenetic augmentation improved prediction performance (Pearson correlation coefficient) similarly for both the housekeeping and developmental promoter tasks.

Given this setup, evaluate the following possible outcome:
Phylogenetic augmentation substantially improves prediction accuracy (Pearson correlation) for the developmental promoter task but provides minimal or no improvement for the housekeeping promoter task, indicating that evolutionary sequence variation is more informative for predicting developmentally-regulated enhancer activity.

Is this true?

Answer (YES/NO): NO